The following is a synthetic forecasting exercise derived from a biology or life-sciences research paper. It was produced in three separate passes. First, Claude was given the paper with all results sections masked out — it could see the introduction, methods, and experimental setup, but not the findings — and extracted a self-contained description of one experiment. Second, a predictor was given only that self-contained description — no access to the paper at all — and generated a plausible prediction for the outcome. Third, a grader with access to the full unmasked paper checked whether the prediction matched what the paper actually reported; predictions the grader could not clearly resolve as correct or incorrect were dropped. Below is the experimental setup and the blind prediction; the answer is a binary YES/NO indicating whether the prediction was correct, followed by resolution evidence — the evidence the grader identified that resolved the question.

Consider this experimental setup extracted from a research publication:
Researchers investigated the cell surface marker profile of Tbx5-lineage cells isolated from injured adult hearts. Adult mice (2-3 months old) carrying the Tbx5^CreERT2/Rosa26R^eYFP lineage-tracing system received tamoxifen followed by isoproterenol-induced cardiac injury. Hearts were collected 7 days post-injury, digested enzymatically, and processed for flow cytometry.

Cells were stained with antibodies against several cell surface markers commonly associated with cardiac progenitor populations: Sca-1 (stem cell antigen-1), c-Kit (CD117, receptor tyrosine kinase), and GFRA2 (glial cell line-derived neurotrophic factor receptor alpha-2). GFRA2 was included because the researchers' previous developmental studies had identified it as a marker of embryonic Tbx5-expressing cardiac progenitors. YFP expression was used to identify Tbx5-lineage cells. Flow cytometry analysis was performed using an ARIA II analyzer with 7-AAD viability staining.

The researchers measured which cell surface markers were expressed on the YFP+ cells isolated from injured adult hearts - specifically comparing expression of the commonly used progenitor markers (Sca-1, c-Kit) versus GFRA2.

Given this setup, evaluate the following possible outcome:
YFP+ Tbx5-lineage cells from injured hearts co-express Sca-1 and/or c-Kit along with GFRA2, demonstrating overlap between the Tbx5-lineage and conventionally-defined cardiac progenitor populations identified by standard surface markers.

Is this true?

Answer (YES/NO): NO